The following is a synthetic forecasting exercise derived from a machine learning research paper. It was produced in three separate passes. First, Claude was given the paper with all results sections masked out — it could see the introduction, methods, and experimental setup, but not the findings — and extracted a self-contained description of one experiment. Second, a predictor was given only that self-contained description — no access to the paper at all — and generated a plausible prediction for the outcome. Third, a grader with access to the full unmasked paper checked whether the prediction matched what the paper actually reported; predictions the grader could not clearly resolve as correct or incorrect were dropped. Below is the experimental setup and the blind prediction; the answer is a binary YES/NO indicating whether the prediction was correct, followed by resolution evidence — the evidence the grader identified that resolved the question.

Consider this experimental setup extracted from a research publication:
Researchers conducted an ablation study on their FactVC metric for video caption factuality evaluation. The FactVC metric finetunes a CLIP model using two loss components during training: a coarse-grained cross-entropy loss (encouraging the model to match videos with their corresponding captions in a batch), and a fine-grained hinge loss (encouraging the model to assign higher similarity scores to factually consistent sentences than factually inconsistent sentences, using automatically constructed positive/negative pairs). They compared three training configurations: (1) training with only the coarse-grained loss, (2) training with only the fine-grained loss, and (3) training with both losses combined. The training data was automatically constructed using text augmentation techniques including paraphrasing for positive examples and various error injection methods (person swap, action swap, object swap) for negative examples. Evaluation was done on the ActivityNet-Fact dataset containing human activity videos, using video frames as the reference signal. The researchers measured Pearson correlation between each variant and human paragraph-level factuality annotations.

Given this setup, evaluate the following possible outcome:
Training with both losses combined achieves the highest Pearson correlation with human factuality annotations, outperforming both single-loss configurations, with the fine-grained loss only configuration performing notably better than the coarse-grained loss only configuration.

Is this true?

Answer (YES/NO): NO